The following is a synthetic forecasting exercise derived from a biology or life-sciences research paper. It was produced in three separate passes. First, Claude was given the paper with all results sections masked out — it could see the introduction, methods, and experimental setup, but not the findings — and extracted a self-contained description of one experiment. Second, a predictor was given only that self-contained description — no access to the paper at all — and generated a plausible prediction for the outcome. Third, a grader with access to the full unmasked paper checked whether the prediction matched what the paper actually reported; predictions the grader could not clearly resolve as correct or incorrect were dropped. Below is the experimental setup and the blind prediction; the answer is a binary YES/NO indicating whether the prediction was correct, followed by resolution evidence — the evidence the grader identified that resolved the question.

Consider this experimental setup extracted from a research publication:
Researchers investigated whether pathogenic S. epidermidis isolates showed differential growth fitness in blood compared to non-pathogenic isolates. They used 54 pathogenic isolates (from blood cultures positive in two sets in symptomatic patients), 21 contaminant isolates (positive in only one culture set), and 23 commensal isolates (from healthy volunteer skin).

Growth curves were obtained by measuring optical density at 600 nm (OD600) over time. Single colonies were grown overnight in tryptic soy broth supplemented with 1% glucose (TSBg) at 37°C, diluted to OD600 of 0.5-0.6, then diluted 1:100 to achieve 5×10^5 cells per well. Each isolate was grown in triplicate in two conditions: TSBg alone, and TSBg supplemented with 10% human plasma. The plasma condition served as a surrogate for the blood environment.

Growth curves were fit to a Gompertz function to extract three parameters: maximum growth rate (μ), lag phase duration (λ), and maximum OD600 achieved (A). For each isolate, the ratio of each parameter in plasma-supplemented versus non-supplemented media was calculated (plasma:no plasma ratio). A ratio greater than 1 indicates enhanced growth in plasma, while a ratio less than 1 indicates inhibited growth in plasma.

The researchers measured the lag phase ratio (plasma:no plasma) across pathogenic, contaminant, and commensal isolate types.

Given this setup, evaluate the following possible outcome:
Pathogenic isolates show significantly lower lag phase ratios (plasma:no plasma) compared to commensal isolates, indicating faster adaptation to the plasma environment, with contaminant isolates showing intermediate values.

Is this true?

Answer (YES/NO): YES